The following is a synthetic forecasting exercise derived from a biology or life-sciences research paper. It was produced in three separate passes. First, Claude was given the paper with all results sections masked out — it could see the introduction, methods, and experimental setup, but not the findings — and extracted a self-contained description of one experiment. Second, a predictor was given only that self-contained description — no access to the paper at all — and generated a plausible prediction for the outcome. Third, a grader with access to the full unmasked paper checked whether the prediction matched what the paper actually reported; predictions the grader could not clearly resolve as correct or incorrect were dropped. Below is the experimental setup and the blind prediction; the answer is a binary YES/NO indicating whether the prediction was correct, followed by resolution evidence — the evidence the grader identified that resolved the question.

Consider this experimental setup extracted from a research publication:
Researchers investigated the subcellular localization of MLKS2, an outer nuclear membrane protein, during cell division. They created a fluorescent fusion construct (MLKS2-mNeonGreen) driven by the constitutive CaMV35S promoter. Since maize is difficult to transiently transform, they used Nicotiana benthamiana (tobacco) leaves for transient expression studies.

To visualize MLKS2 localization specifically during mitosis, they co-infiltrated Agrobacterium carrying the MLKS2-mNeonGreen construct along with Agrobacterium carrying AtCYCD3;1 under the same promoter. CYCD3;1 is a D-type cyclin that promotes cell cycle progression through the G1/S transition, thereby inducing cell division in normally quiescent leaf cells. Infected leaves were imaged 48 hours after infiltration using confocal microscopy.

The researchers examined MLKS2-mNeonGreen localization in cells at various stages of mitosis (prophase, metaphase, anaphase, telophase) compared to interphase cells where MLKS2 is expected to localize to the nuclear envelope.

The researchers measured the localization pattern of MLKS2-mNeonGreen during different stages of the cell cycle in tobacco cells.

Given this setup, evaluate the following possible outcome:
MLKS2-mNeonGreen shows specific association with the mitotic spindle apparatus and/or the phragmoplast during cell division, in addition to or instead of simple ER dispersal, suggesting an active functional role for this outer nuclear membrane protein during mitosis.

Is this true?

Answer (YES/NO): YES